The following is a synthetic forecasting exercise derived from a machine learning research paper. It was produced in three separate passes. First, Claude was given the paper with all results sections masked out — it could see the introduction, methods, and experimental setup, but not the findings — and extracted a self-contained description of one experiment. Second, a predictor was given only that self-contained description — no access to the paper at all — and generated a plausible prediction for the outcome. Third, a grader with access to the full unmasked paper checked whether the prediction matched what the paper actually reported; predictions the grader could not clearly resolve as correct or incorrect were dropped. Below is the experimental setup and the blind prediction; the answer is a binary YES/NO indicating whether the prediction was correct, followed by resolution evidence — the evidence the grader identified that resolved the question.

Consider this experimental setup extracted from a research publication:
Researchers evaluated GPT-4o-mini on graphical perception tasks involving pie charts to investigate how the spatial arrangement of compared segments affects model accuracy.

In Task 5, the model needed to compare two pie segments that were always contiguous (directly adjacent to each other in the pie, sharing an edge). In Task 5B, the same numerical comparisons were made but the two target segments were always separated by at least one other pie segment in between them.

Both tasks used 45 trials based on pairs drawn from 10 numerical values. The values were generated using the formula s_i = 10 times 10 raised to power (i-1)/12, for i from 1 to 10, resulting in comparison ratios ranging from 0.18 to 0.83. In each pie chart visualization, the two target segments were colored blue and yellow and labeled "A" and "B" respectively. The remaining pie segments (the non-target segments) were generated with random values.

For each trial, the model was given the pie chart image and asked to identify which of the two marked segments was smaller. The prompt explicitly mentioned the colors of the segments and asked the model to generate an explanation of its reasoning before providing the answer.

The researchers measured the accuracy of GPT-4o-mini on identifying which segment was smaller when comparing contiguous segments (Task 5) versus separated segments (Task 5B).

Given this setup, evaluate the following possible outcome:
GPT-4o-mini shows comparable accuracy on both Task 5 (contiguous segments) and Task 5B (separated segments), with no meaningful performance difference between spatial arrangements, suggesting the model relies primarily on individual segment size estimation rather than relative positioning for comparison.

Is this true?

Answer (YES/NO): NO